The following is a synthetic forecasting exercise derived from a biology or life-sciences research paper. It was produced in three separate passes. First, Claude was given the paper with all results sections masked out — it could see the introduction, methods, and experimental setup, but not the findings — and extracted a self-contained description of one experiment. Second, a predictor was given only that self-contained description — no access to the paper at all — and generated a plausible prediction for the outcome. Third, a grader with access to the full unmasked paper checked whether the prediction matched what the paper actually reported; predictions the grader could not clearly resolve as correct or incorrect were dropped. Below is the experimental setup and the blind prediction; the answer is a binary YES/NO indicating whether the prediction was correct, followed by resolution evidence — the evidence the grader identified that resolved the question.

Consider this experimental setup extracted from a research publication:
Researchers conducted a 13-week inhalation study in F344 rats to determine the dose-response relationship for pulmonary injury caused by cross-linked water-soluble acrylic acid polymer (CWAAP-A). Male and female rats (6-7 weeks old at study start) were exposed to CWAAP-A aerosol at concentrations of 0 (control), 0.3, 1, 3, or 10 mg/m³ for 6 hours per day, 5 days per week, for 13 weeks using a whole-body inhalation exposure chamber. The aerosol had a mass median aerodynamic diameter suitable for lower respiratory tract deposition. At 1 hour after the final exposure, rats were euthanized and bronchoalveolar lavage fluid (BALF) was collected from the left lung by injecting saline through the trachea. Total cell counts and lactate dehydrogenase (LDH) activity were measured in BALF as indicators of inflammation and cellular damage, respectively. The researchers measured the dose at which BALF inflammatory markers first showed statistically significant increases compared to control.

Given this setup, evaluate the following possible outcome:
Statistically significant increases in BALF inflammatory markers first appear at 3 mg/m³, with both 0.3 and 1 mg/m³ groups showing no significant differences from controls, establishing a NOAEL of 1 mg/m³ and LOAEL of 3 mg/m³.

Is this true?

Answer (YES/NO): NO